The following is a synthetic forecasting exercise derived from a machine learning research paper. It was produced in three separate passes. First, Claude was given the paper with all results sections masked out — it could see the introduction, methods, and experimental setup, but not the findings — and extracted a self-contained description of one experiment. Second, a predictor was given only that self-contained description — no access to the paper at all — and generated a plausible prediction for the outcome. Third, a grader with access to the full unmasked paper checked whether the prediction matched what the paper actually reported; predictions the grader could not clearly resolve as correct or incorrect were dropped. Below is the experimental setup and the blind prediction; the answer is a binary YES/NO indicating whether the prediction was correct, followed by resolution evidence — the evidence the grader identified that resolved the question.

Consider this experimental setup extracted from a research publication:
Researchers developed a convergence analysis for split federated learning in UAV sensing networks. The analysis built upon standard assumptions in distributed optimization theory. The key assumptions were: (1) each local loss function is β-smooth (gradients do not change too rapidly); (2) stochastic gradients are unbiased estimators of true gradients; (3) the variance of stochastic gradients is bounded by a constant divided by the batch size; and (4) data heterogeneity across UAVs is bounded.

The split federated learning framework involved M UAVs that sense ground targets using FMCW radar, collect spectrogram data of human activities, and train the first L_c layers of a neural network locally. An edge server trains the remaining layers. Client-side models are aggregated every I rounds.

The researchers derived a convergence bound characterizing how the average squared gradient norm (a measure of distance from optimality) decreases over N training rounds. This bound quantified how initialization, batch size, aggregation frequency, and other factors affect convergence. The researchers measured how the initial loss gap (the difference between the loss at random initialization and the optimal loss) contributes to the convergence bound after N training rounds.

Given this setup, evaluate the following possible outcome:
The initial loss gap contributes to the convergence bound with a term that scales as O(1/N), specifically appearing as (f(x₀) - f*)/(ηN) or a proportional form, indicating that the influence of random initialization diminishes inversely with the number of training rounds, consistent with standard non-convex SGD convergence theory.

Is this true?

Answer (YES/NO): YES